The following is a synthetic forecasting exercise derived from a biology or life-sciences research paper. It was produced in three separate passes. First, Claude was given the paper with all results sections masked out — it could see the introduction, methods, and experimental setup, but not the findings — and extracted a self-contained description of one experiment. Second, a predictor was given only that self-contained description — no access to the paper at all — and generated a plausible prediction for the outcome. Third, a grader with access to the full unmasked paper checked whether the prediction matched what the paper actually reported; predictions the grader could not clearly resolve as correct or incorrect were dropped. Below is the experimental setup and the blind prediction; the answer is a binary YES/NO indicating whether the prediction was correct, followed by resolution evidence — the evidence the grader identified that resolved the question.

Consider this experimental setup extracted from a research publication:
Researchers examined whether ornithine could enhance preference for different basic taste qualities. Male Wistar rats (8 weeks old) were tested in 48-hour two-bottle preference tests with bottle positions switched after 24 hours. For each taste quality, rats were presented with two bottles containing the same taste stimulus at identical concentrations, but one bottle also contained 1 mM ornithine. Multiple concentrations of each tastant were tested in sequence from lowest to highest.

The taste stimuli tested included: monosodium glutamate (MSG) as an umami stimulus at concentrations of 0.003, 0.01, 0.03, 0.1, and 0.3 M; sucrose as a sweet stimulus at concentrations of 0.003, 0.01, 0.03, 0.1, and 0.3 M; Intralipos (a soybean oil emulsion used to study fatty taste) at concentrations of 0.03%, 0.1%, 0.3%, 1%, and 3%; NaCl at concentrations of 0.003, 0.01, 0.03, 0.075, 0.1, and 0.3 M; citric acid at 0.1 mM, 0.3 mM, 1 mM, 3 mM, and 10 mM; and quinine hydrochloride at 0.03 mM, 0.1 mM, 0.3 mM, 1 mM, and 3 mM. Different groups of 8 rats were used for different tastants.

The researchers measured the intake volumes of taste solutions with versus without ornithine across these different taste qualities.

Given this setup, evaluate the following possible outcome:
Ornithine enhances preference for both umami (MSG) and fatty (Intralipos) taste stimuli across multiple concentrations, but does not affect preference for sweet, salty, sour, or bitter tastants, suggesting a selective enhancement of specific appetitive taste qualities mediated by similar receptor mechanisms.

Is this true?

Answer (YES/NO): NO